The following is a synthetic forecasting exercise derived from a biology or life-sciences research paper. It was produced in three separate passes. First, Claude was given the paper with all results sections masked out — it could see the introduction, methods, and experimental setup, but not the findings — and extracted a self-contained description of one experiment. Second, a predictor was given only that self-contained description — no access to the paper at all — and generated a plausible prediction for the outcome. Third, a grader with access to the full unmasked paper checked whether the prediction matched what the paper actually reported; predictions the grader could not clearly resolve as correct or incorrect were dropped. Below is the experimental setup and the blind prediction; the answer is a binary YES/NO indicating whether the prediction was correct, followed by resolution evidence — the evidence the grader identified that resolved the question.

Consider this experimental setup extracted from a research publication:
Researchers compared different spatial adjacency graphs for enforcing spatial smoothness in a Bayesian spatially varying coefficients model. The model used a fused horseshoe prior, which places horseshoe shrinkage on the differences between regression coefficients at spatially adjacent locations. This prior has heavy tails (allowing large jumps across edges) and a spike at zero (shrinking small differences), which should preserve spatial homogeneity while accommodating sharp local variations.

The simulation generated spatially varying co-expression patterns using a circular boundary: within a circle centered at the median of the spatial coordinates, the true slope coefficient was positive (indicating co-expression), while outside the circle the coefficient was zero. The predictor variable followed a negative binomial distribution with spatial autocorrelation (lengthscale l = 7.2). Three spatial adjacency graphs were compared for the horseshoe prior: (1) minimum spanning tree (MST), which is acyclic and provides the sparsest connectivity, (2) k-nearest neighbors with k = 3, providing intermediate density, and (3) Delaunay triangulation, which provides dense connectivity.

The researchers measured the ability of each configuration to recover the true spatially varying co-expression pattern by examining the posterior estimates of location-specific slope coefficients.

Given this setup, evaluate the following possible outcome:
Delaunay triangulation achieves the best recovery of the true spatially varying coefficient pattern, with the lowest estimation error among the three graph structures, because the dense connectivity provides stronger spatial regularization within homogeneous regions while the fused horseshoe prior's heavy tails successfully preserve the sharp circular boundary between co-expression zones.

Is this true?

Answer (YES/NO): NO